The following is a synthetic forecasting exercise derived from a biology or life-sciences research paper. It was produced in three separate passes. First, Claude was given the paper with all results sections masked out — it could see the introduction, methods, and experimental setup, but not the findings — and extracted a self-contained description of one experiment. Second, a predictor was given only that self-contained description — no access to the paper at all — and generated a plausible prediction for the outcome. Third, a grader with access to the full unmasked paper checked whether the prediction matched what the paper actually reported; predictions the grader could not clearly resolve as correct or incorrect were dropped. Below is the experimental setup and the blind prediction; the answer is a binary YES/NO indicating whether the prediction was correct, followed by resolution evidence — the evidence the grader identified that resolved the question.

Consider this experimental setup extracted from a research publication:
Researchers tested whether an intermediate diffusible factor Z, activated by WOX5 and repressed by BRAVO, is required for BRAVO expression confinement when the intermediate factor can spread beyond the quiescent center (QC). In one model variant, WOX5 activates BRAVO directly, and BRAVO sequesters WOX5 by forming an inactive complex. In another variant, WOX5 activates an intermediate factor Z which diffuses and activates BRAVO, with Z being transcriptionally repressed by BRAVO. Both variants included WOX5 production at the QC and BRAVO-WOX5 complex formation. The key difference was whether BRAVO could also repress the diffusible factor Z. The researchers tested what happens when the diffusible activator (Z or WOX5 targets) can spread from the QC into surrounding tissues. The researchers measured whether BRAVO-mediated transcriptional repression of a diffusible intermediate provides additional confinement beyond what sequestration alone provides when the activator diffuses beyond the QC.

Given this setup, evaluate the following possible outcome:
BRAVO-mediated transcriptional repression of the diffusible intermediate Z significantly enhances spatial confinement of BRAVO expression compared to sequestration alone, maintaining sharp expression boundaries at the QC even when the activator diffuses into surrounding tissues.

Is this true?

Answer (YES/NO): YES